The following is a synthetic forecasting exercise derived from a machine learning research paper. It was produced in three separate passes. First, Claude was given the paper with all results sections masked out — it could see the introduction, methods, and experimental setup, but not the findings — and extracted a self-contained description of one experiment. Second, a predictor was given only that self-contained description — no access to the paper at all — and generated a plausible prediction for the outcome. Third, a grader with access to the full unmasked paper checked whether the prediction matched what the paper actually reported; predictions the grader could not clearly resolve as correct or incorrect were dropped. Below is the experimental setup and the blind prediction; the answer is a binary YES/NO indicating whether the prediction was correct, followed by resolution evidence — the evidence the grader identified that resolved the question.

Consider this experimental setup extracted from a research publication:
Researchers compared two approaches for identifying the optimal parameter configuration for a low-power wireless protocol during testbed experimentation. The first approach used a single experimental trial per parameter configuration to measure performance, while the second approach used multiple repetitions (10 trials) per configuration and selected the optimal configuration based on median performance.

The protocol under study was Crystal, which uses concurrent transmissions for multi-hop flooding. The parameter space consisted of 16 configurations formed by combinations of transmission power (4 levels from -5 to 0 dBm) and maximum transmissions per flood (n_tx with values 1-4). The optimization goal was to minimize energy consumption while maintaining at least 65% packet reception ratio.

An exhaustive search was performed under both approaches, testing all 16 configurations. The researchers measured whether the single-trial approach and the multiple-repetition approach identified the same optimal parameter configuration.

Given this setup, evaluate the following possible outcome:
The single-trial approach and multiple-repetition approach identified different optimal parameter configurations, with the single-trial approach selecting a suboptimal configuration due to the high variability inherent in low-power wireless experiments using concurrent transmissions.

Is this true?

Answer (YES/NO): YES